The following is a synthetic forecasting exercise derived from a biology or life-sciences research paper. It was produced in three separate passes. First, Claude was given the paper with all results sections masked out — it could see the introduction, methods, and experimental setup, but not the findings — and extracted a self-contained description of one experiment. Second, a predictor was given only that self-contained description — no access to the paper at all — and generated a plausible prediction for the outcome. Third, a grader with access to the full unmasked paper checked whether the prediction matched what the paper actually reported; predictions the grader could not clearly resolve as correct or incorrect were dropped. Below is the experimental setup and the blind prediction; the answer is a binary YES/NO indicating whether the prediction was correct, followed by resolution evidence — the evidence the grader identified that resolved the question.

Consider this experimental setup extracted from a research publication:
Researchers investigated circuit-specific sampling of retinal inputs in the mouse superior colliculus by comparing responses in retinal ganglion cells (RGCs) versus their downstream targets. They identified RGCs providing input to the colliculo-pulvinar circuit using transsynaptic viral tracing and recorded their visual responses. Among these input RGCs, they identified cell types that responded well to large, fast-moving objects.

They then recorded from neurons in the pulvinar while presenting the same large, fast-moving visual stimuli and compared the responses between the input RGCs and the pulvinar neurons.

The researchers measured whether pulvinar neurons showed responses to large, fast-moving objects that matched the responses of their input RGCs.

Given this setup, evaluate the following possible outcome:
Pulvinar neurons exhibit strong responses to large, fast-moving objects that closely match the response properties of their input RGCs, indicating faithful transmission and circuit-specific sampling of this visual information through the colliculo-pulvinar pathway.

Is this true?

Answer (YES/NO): NO